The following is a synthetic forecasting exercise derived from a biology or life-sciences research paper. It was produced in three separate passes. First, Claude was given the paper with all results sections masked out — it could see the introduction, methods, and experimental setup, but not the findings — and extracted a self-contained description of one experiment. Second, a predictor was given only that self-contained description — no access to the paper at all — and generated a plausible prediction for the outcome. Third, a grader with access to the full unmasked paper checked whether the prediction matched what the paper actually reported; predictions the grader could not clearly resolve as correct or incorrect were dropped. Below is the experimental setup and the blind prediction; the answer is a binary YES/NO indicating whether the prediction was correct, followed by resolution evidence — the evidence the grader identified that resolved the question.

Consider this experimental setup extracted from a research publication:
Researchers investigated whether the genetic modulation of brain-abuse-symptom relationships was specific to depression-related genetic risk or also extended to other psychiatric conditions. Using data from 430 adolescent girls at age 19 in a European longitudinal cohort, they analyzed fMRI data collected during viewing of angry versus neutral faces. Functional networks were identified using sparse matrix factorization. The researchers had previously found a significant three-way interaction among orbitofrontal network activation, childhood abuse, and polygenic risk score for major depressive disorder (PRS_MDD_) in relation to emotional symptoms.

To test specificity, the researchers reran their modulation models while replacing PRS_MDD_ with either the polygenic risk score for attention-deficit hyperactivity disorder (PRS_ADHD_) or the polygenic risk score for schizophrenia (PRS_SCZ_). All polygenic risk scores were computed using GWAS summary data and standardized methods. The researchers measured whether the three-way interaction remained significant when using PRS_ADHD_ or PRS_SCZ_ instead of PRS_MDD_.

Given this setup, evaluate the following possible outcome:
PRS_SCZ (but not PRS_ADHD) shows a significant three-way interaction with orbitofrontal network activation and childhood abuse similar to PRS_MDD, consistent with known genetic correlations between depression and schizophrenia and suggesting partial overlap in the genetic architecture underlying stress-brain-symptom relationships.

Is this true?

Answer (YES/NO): NO